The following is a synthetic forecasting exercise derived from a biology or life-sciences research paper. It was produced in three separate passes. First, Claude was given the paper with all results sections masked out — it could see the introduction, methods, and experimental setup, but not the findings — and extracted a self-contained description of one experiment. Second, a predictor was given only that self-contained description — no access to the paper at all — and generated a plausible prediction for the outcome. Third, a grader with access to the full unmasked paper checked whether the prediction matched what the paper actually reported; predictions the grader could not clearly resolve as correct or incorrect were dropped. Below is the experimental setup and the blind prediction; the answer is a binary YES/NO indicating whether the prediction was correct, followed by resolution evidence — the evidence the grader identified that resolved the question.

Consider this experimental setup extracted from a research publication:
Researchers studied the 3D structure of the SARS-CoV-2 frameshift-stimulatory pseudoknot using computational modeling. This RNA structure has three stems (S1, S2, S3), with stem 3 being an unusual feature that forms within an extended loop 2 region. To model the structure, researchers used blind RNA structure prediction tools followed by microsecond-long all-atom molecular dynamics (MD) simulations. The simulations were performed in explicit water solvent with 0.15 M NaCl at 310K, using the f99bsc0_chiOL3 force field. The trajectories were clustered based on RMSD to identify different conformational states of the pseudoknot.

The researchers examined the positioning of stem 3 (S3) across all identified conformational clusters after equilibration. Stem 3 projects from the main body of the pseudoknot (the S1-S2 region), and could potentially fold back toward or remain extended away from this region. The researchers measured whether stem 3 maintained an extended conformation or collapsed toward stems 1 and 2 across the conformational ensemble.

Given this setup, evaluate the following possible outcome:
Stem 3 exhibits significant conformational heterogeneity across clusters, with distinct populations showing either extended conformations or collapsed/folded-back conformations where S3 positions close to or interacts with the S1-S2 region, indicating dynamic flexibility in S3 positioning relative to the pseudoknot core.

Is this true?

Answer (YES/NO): NO